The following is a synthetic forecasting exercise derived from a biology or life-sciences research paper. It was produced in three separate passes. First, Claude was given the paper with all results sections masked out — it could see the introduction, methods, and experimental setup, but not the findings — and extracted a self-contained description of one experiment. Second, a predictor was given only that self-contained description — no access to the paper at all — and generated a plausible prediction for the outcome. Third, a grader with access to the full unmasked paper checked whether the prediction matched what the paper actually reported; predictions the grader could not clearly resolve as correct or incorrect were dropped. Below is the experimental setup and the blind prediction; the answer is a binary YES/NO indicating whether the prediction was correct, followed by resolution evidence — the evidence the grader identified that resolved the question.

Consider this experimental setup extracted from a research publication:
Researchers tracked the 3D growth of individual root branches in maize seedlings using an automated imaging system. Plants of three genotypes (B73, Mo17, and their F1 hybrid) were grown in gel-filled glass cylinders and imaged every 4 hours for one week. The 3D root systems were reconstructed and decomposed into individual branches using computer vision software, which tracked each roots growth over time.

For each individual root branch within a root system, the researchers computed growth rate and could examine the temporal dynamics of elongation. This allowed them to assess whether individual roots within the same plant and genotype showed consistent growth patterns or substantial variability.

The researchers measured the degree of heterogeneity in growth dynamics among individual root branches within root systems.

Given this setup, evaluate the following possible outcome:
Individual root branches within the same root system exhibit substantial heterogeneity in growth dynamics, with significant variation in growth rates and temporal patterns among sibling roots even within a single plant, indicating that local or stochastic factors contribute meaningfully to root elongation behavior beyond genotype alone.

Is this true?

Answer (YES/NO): YES